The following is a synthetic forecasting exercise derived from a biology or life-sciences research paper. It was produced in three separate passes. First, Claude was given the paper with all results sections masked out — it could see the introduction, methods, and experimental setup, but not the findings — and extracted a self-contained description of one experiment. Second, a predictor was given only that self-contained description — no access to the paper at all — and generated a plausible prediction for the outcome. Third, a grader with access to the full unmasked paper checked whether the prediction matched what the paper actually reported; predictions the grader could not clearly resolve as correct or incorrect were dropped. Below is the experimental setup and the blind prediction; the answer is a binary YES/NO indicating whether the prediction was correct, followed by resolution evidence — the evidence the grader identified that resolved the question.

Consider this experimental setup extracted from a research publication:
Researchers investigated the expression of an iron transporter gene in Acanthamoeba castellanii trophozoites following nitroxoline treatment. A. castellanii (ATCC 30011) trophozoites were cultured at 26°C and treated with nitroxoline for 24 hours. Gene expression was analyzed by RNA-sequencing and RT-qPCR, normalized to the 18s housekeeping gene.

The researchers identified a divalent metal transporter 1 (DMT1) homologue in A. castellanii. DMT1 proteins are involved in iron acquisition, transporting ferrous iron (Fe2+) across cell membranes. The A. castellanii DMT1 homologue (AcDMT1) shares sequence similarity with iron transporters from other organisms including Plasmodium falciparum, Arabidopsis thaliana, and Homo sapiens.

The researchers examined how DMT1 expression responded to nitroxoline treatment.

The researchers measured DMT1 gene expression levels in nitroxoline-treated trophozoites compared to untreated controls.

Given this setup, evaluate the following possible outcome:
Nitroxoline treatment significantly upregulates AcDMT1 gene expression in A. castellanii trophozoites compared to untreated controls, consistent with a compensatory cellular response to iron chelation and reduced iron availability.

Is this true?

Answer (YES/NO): YES